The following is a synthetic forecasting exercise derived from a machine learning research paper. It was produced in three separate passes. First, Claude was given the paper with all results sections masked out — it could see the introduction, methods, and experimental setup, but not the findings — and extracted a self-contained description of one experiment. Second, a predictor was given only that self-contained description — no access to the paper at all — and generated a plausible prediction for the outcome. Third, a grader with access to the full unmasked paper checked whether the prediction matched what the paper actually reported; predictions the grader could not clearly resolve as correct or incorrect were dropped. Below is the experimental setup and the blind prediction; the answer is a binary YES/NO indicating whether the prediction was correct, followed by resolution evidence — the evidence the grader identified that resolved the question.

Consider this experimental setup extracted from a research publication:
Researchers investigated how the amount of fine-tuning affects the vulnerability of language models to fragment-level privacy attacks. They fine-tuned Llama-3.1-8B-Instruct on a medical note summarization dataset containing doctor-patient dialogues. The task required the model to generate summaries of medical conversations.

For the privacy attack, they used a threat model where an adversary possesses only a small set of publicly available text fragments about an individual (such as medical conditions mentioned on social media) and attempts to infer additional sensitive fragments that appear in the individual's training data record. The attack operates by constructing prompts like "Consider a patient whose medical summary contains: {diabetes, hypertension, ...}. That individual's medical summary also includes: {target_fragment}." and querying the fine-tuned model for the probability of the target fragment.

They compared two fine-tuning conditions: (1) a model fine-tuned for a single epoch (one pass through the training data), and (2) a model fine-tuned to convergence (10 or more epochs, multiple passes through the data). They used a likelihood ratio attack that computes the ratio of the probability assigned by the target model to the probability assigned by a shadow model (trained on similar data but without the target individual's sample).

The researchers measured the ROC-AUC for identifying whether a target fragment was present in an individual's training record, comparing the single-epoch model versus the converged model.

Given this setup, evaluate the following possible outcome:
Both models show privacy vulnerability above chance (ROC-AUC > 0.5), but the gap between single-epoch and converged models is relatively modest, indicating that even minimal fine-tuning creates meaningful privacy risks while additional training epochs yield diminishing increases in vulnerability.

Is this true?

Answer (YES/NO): YES